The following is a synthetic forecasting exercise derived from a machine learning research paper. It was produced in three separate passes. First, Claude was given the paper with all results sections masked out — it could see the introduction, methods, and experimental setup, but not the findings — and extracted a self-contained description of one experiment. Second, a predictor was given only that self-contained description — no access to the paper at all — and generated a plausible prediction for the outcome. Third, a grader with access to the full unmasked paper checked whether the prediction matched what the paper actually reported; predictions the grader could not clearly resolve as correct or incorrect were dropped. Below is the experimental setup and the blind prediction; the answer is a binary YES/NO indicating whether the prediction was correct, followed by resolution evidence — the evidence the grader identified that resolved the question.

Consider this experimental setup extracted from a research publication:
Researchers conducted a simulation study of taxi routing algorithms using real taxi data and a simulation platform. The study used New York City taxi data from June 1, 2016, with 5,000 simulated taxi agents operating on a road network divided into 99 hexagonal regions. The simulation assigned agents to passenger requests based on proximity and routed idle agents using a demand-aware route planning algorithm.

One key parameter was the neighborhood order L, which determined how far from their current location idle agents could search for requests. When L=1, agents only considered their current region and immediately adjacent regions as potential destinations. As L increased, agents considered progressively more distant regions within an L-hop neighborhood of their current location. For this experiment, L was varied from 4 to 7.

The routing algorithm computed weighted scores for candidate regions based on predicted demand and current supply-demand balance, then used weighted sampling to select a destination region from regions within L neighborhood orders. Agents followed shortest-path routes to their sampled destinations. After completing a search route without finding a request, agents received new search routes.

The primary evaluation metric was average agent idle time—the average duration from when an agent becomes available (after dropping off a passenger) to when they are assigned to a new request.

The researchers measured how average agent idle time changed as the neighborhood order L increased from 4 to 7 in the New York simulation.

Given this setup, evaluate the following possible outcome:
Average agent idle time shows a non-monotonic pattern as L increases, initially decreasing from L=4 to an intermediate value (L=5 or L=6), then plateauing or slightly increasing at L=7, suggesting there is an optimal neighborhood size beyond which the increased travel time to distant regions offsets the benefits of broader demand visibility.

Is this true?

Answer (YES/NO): NO